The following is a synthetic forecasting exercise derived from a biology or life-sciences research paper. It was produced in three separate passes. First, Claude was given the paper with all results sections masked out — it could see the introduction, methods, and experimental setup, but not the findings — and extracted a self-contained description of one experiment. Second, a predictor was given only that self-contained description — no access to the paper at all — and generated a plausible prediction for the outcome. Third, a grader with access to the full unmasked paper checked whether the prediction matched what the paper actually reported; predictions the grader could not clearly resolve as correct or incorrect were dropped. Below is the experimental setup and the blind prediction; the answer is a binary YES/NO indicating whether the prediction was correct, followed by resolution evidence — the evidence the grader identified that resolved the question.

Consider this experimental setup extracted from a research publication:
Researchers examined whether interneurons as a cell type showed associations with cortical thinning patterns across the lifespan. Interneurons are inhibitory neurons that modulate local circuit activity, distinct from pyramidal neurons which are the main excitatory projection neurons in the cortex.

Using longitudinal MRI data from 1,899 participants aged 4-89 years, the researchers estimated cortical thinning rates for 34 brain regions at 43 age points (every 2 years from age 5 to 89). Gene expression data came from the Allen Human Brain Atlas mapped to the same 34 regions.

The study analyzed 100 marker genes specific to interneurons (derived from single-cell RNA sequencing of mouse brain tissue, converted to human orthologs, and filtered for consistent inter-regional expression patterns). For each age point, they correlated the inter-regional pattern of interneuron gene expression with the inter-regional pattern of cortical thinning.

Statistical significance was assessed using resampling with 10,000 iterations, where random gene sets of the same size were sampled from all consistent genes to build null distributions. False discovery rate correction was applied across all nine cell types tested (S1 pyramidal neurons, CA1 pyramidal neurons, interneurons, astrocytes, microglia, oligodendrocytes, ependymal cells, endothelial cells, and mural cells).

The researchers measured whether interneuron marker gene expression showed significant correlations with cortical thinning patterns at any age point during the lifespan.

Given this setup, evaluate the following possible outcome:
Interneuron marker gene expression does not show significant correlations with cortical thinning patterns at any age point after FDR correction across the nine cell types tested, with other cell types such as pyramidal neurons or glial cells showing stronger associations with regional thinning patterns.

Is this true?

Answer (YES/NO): YES